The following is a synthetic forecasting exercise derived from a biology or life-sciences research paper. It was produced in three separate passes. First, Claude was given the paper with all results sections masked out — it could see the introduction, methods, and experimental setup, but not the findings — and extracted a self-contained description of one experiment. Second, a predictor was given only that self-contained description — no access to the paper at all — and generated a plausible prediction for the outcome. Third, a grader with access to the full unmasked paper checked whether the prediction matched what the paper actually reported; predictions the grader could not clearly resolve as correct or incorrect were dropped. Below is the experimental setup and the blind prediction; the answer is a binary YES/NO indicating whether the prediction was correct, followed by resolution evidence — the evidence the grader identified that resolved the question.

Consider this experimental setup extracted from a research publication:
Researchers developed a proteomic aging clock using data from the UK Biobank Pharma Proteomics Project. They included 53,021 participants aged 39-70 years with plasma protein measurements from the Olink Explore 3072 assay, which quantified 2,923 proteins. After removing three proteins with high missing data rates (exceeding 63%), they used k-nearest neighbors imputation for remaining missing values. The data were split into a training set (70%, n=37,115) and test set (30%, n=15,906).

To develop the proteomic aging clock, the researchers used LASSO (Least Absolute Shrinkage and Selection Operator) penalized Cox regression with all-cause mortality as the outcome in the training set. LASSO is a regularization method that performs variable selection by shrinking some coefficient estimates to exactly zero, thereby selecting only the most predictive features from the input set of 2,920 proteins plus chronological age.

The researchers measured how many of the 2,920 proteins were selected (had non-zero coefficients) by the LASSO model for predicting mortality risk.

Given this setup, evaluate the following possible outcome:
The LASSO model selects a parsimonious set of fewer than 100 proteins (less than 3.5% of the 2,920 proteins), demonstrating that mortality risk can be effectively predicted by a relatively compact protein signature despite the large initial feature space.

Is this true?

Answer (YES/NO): NO